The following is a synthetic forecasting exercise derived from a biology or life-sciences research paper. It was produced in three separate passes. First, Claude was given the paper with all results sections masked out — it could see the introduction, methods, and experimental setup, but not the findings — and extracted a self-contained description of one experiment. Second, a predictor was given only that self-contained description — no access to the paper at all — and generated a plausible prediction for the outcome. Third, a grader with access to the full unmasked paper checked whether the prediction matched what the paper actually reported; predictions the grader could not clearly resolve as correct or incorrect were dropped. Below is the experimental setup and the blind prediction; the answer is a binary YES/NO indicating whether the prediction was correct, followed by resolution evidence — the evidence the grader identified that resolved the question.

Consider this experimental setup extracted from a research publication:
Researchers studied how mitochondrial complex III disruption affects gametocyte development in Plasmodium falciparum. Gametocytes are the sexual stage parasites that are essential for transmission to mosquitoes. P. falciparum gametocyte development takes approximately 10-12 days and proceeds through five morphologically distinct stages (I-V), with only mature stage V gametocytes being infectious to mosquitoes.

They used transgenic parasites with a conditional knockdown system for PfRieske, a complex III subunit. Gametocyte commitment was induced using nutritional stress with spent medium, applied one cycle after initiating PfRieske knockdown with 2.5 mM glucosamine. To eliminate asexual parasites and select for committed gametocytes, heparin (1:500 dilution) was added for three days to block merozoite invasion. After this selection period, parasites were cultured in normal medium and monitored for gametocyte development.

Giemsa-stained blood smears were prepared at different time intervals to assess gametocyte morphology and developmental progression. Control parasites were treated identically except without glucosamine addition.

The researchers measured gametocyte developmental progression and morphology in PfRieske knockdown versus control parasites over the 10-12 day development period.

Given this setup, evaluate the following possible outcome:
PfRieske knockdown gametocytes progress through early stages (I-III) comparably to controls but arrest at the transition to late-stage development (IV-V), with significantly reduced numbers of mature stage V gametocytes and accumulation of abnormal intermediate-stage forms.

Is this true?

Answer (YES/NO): NO